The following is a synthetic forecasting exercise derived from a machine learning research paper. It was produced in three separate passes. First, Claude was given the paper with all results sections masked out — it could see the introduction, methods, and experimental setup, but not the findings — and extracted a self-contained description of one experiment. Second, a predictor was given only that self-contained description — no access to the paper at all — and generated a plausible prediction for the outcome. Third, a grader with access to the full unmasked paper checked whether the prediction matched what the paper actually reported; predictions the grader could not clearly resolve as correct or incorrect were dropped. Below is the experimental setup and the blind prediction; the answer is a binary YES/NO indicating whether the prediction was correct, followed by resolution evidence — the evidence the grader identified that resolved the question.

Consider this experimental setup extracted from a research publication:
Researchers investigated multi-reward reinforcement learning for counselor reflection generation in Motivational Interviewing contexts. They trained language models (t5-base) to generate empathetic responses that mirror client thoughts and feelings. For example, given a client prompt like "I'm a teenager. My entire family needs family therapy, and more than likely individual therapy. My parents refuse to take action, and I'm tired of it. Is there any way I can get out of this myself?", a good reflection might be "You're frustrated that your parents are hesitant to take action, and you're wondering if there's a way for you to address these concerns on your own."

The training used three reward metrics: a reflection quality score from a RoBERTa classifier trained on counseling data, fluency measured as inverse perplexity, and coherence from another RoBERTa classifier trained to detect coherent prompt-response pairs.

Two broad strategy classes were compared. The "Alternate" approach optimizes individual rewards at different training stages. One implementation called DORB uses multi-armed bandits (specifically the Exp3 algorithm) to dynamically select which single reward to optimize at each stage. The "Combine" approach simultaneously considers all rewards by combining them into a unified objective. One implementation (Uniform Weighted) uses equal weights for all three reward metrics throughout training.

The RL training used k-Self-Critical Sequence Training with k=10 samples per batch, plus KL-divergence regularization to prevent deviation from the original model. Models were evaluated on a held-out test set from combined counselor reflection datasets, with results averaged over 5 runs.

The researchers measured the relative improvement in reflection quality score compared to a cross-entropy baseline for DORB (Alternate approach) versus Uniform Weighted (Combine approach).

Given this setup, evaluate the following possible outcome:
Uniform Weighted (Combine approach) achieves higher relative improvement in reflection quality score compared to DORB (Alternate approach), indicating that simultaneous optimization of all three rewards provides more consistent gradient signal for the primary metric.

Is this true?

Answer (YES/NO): YES